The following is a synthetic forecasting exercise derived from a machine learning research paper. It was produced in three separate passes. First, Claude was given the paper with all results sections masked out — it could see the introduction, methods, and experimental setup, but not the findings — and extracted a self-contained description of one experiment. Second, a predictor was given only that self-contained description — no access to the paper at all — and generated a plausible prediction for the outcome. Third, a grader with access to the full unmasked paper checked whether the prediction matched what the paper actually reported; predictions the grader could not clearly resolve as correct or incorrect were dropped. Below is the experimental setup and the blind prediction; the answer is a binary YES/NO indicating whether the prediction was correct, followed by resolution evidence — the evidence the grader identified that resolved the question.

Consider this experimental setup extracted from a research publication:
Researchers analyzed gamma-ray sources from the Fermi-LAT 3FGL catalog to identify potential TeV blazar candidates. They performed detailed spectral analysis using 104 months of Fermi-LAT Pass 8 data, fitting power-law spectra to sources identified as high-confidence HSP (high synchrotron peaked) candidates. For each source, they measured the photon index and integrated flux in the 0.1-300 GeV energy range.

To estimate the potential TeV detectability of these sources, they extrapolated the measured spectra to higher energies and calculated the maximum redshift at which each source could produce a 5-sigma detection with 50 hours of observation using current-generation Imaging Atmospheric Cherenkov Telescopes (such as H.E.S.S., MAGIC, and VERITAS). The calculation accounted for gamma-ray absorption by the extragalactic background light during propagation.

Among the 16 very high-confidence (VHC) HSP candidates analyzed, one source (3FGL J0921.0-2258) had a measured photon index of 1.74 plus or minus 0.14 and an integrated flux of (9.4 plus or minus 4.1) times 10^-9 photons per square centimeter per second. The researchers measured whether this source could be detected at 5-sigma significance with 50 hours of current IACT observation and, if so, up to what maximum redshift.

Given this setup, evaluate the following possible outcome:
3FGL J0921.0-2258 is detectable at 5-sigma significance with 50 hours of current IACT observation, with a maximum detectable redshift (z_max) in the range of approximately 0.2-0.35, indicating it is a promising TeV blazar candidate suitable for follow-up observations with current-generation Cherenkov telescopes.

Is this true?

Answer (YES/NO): NO